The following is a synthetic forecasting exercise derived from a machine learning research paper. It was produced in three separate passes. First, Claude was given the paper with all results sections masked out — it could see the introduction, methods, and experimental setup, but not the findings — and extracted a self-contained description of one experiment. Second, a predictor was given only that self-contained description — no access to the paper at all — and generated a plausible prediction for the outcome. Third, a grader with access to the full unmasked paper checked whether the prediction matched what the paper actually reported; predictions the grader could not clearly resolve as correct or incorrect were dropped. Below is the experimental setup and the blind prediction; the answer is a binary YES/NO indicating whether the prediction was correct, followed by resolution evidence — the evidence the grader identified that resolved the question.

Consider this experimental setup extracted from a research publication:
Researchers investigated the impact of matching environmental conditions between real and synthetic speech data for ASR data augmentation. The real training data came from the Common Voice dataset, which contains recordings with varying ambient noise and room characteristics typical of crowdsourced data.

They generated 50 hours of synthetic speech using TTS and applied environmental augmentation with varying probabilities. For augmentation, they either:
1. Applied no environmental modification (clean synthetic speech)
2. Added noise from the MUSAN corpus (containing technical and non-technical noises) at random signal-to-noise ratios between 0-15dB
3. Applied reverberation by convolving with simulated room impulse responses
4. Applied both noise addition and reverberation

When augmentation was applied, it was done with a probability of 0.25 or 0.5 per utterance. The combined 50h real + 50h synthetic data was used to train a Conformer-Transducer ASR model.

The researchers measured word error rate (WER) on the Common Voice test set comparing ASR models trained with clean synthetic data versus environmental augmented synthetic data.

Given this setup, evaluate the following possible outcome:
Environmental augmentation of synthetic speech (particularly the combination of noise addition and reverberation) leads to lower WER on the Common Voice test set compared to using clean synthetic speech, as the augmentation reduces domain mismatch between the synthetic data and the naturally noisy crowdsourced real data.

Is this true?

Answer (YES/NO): YES